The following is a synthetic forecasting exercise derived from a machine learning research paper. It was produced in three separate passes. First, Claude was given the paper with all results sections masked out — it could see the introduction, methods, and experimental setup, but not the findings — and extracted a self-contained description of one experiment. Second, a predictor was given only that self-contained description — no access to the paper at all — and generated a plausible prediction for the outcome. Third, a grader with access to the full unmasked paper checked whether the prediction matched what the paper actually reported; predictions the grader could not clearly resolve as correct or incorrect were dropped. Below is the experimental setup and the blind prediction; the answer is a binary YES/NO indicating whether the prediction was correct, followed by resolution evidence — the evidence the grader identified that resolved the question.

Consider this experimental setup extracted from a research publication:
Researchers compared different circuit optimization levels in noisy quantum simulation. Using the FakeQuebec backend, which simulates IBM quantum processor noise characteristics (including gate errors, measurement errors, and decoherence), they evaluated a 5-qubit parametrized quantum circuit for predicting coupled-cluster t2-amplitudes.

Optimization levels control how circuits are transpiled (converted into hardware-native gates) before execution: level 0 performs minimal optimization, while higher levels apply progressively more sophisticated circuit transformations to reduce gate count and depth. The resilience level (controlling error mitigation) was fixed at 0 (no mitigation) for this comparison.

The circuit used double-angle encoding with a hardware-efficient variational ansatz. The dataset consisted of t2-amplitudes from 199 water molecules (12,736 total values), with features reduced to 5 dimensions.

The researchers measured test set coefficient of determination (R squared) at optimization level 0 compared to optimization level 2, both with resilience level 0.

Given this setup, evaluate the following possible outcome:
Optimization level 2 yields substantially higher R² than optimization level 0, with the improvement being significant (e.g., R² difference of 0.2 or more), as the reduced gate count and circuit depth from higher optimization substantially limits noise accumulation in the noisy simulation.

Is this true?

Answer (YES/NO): YES